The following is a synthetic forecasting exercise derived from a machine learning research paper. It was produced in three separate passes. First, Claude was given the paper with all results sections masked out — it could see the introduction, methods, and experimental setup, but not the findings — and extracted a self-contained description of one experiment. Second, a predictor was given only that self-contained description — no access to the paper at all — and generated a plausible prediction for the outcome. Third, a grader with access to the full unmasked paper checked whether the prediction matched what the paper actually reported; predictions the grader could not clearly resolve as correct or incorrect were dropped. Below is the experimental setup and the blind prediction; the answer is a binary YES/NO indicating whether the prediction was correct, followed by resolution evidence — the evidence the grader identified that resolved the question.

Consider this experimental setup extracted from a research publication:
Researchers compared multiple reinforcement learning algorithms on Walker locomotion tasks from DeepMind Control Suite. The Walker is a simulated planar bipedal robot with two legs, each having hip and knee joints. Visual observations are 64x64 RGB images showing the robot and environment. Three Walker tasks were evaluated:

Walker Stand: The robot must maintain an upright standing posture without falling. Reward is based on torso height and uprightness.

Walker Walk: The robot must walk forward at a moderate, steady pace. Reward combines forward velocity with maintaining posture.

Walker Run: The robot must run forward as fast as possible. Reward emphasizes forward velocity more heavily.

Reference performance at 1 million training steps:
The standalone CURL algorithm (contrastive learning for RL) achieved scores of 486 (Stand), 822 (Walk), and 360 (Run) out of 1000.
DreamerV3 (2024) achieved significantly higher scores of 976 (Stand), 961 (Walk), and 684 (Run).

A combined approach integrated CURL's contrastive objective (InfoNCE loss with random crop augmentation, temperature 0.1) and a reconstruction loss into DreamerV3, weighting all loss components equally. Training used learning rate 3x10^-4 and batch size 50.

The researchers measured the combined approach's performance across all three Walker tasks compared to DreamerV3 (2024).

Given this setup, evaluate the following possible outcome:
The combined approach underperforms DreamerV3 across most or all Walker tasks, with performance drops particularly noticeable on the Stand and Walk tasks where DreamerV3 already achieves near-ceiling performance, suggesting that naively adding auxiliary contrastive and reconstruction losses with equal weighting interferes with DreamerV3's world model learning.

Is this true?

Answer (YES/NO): NO